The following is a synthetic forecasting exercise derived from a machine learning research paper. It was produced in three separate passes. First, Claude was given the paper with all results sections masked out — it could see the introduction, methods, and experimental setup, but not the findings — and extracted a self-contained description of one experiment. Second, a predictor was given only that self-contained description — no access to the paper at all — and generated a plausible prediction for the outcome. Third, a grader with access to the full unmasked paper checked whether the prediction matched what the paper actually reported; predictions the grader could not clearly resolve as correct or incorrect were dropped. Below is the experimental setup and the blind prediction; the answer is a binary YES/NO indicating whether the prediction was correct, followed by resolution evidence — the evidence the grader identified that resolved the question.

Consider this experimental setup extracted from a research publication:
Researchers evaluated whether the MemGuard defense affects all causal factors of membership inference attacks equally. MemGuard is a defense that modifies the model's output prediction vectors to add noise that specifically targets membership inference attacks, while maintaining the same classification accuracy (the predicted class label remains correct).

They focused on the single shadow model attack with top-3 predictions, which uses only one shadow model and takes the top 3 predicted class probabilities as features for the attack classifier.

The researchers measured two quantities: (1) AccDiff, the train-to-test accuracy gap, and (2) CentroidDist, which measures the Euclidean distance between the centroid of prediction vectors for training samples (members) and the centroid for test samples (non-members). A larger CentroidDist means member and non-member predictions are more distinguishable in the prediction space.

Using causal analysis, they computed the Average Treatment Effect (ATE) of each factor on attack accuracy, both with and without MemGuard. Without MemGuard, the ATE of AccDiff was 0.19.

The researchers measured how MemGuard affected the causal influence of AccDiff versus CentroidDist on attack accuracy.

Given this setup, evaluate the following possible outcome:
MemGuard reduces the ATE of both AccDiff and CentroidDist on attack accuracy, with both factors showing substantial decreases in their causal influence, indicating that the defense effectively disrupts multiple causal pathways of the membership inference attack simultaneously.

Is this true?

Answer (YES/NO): NO